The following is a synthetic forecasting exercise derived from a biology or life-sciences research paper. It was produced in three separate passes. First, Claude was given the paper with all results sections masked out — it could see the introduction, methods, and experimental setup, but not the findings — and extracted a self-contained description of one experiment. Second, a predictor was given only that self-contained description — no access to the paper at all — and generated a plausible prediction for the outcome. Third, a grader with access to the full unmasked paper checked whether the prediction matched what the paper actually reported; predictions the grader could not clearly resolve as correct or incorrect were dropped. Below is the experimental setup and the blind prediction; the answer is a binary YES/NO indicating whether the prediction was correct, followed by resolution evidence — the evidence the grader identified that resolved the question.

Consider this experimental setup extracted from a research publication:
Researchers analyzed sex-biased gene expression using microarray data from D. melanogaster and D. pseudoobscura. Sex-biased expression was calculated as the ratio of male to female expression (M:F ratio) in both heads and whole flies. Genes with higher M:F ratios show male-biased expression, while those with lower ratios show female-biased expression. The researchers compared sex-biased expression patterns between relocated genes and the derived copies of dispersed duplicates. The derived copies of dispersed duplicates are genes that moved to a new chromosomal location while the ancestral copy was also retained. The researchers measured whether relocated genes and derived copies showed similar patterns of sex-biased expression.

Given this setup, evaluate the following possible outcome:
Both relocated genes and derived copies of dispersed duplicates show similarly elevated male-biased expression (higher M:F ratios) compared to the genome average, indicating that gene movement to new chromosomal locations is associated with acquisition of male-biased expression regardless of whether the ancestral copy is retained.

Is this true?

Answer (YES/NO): NO